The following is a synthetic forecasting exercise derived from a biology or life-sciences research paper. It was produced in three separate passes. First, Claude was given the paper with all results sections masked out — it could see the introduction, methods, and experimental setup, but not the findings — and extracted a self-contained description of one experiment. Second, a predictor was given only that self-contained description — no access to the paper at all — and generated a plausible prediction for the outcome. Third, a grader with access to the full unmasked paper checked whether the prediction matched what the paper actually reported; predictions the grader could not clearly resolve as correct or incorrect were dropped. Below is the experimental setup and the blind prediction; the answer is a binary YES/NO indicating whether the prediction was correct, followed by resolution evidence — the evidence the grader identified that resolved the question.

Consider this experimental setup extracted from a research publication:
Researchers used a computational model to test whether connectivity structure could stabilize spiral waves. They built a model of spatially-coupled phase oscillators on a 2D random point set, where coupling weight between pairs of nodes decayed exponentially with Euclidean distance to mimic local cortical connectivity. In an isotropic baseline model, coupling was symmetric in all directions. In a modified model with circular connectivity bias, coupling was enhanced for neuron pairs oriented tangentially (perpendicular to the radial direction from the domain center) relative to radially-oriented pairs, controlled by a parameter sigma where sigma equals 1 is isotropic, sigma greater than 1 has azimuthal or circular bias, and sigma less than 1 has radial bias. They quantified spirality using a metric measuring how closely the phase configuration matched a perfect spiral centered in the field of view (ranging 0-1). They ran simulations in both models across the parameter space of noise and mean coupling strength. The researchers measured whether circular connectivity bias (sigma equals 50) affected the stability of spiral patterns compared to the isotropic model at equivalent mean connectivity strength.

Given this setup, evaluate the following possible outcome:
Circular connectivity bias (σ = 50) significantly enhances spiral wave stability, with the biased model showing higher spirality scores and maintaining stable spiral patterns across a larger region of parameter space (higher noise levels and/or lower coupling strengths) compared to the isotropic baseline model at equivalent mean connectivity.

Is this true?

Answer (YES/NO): NO